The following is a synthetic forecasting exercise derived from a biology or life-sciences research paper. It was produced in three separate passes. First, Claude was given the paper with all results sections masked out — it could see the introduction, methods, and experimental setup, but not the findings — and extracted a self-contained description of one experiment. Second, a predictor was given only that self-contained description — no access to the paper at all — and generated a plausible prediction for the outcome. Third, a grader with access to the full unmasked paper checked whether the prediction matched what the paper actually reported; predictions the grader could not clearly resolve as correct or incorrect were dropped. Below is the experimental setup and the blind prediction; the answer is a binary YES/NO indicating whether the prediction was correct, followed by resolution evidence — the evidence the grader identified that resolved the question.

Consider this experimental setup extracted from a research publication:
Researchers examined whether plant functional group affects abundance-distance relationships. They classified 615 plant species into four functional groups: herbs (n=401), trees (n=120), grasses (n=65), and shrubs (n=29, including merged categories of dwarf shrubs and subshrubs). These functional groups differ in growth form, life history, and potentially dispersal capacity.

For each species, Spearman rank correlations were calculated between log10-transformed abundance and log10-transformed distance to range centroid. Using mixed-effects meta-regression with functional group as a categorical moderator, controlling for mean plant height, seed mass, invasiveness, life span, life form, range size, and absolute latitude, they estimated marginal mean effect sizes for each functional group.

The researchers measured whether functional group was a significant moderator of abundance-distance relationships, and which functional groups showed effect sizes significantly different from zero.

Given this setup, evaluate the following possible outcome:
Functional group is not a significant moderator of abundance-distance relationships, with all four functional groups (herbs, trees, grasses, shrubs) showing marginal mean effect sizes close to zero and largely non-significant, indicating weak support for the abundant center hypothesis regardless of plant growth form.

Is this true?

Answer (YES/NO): NO